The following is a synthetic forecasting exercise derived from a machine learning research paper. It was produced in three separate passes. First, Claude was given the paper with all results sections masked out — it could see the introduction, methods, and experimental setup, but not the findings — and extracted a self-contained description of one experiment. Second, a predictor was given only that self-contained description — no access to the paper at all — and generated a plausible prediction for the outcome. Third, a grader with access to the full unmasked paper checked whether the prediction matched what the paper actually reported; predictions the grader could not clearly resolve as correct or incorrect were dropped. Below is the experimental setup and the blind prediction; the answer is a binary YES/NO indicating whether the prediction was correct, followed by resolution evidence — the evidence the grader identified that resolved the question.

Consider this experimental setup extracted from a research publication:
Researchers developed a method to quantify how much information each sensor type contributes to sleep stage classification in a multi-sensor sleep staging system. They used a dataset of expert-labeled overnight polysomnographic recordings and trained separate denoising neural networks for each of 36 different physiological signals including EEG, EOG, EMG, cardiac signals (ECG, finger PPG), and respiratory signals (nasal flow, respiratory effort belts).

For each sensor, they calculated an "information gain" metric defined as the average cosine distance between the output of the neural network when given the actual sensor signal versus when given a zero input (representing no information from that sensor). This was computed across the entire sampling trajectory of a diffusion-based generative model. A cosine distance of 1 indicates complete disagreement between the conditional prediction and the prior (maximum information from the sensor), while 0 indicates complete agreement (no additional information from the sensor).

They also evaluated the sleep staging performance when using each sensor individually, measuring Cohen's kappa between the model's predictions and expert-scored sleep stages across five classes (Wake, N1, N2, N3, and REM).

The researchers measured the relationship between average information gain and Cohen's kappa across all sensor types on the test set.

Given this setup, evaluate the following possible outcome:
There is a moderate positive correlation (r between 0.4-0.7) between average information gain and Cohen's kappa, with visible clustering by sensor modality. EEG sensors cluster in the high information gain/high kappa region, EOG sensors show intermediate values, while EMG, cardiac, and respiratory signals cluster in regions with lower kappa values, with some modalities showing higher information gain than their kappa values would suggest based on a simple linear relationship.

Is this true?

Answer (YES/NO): NO